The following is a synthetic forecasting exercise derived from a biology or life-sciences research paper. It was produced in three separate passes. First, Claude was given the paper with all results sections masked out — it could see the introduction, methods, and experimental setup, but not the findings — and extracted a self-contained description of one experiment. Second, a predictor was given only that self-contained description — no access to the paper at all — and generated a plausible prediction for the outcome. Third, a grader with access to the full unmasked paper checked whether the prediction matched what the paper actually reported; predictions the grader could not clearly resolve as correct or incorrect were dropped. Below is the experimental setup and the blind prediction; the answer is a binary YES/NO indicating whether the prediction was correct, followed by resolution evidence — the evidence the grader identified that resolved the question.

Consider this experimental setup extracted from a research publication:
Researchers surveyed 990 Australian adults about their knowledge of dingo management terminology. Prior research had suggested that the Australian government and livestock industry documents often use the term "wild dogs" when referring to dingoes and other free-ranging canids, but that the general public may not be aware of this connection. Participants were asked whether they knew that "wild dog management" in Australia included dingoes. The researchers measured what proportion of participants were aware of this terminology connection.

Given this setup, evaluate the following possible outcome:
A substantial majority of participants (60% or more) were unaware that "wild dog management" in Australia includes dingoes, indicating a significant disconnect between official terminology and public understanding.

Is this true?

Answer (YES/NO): YES